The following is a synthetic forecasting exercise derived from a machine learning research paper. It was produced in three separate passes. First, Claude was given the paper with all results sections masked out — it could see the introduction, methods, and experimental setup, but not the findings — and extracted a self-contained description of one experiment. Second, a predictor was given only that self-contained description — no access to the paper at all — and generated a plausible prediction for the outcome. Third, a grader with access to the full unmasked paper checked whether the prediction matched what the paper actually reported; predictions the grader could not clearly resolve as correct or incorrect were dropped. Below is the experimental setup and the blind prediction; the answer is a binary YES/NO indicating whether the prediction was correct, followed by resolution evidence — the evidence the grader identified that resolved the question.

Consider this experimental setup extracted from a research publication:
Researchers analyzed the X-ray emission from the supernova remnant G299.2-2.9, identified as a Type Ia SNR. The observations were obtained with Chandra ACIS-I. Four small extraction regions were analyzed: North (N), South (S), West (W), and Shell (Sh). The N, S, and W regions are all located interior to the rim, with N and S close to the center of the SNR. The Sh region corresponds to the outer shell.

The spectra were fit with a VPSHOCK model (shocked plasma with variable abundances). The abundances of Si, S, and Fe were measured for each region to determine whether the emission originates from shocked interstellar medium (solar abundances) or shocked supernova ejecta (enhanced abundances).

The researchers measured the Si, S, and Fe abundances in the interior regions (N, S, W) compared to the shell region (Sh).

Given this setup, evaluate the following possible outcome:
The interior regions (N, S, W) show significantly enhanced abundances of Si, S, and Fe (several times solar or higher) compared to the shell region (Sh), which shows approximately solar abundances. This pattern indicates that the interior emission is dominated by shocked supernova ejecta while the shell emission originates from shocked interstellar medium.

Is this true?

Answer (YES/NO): YES